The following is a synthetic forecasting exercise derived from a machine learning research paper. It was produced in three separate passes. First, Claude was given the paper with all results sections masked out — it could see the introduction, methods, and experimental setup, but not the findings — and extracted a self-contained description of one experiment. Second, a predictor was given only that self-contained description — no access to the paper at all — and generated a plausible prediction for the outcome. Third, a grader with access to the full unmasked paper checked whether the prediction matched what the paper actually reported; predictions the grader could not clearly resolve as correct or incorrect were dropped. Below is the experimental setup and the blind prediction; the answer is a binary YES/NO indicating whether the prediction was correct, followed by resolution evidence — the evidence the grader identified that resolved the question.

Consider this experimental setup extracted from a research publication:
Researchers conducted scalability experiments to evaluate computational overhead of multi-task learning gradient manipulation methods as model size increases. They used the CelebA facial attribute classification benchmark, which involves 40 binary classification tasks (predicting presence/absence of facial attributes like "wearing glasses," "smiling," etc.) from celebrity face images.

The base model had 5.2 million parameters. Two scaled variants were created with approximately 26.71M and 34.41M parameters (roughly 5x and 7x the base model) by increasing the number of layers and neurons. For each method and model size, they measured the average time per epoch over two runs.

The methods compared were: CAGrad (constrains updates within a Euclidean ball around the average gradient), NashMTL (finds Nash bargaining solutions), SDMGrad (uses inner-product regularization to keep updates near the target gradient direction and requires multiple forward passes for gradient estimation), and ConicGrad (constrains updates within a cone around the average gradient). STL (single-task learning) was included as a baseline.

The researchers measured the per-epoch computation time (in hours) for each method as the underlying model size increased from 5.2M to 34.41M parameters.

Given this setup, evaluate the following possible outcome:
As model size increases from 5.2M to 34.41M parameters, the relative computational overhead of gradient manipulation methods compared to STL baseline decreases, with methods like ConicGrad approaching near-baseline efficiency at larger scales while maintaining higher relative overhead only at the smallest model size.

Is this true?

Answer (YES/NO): NO